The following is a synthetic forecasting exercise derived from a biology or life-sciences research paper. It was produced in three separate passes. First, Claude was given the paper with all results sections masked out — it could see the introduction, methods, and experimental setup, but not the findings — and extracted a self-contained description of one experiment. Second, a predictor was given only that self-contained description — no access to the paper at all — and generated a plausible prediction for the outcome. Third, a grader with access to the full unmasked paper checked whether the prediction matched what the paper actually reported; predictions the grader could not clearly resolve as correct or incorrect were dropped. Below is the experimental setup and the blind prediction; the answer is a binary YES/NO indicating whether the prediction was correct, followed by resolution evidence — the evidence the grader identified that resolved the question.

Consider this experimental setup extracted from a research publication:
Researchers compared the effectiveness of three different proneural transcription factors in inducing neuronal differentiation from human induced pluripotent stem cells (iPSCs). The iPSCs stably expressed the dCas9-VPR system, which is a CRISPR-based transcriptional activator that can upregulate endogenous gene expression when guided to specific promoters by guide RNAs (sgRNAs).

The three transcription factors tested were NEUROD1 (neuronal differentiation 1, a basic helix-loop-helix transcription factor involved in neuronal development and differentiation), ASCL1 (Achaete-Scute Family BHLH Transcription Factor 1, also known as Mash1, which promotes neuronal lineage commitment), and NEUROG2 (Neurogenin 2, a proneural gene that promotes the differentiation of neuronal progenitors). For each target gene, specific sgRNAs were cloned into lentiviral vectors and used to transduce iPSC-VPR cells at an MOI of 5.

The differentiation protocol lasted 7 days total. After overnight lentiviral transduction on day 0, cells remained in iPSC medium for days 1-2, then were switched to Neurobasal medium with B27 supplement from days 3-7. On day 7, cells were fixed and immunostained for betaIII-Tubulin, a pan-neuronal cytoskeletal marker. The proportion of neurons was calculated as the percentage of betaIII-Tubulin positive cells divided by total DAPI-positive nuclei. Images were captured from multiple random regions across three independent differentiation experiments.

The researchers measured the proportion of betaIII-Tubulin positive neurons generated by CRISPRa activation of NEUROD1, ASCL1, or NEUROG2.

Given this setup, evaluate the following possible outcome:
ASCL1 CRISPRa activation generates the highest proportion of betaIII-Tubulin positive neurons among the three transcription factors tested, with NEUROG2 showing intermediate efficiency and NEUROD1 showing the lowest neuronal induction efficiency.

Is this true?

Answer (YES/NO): NO